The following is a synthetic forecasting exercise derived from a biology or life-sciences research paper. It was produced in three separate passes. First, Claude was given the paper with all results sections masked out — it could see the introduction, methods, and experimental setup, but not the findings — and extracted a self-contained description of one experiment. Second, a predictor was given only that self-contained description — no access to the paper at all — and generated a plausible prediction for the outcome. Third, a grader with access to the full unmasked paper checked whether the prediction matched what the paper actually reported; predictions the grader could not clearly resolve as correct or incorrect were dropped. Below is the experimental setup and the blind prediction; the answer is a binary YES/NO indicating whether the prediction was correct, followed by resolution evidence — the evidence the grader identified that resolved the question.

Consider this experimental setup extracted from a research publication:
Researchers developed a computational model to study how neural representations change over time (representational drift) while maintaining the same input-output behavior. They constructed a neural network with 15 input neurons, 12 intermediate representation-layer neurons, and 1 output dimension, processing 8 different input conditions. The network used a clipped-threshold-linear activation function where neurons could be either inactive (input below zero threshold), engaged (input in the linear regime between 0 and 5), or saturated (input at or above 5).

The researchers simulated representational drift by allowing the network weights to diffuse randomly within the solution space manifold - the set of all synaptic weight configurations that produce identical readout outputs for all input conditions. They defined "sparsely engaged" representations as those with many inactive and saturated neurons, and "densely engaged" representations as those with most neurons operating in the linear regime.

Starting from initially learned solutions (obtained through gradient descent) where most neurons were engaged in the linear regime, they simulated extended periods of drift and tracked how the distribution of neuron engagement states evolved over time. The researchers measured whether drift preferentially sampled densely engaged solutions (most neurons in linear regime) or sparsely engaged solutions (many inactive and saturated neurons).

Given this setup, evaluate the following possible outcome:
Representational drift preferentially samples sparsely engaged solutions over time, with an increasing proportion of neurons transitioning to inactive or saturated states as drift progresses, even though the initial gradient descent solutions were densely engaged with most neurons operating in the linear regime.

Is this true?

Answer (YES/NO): YES